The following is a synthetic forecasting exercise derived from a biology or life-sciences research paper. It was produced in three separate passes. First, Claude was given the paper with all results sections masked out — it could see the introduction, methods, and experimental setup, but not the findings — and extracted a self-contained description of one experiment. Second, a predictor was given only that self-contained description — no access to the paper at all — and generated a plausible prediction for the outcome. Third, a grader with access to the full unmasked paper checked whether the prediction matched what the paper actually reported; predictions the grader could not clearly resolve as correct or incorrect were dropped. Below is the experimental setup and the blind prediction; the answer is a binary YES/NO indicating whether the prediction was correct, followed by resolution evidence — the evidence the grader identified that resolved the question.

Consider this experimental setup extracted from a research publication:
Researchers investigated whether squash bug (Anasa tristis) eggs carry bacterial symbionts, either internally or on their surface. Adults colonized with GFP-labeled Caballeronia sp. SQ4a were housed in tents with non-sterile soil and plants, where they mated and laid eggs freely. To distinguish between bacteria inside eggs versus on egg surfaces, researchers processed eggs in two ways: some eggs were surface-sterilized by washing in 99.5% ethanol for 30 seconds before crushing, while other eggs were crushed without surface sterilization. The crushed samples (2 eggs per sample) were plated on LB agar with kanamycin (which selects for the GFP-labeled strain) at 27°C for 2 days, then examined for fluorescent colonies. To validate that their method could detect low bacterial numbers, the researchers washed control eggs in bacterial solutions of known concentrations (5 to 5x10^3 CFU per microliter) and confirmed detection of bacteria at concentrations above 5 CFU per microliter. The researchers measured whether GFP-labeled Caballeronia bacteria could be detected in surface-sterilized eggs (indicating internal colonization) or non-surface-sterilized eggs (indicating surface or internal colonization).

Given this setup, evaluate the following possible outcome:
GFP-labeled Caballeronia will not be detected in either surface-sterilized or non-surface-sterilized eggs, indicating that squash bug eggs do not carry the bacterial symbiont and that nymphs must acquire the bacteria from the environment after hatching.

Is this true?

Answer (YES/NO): YES